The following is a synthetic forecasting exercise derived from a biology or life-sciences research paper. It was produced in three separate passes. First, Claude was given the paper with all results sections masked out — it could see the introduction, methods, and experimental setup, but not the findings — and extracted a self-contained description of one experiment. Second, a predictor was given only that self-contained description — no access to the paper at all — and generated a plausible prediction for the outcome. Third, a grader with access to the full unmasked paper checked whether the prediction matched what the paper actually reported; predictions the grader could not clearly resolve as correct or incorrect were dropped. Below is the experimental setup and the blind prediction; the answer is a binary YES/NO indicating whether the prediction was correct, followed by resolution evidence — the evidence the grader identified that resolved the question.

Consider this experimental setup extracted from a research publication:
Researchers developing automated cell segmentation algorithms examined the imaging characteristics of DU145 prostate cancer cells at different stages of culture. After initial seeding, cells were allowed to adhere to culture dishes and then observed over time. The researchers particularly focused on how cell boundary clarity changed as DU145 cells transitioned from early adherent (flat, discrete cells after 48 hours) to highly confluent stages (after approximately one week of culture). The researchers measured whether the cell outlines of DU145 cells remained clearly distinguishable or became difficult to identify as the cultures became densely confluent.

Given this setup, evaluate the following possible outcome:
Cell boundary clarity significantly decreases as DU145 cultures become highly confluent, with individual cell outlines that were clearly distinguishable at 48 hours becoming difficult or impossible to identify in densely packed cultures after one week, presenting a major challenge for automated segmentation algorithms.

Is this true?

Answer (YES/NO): YES